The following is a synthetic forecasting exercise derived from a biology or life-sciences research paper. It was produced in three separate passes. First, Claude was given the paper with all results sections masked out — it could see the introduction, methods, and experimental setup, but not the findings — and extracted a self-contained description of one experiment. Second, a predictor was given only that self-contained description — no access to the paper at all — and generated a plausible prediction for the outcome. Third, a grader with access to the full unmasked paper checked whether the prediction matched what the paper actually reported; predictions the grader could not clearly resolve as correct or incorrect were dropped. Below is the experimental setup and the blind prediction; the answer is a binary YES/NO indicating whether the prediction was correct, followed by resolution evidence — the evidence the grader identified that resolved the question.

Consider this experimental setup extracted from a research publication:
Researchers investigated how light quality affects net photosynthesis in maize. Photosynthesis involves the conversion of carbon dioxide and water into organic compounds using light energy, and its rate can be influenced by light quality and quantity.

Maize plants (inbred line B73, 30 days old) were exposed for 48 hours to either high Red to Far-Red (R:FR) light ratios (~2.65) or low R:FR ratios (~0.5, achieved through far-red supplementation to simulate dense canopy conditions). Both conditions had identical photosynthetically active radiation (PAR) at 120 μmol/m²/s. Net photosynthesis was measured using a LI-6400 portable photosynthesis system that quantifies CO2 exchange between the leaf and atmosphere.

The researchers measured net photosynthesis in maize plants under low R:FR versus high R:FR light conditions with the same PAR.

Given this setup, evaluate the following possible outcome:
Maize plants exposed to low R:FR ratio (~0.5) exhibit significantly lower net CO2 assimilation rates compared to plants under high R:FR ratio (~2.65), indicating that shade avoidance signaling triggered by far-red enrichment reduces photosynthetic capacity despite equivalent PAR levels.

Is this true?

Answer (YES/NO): NO